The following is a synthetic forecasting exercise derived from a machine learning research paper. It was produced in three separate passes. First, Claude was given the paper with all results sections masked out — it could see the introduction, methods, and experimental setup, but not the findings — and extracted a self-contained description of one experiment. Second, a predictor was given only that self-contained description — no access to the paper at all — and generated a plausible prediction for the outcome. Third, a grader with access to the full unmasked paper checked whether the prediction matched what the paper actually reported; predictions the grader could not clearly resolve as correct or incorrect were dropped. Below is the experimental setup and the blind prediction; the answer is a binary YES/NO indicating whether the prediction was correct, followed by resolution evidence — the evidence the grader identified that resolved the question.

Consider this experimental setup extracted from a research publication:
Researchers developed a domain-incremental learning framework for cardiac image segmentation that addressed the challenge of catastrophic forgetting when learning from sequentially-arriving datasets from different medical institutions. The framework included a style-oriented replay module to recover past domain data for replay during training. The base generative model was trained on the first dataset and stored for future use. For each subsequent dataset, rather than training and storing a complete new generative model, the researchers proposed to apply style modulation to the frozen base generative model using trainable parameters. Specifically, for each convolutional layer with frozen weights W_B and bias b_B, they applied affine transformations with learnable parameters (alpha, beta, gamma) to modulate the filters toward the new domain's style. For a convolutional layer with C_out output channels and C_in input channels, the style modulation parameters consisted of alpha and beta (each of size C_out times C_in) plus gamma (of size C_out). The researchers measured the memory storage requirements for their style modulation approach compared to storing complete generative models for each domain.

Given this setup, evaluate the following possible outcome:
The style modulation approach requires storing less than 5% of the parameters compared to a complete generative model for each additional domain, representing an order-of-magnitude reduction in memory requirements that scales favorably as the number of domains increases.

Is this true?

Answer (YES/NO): NO